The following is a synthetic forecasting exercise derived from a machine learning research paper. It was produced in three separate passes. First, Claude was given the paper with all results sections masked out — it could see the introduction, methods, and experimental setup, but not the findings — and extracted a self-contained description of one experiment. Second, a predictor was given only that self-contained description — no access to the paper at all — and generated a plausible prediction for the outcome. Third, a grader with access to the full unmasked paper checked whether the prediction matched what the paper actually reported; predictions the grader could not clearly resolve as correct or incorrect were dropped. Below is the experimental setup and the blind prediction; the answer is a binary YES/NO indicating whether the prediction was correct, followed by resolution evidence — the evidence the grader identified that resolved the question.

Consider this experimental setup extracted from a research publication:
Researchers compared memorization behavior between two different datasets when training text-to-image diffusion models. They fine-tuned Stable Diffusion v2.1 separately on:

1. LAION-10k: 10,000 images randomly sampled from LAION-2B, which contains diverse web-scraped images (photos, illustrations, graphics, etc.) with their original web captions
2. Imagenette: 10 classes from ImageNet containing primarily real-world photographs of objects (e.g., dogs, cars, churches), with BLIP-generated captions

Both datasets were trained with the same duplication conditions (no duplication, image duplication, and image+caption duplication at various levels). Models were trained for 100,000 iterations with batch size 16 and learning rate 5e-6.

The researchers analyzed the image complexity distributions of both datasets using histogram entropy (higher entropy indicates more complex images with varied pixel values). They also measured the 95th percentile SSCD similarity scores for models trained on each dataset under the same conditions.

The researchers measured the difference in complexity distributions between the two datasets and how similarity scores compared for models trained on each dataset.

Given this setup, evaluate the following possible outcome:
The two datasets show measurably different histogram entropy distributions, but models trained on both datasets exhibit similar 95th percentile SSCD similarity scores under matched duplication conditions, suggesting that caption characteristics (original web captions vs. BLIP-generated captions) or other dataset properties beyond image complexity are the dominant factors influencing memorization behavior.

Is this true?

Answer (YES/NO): NO